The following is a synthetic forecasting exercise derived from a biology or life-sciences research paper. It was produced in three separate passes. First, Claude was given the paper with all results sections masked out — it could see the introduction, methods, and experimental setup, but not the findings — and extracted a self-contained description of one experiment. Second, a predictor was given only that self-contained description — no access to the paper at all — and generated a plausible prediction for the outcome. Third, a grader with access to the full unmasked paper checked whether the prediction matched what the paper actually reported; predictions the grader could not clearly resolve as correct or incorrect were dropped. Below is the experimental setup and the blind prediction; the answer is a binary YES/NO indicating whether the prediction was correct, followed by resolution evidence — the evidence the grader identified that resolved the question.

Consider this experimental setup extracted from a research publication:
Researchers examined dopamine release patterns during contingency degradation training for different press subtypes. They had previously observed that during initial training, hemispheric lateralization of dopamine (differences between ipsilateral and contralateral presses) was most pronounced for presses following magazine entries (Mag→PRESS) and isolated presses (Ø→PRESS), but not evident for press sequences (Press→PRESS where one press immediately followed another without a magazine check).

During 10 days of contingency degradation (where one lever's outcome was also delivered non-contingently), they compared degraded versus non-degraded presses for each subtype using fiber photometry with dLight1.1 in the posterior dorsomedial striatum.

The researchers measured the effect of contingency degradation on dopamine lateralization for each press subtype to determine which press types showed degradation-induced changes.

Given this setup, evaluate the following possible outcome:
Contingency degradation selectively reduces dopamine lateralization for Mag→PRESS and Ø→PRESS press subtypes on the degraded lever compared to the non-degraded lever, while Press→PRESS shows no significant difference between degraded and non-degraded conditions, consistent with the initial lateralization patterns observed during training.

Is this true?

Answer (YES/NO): NO